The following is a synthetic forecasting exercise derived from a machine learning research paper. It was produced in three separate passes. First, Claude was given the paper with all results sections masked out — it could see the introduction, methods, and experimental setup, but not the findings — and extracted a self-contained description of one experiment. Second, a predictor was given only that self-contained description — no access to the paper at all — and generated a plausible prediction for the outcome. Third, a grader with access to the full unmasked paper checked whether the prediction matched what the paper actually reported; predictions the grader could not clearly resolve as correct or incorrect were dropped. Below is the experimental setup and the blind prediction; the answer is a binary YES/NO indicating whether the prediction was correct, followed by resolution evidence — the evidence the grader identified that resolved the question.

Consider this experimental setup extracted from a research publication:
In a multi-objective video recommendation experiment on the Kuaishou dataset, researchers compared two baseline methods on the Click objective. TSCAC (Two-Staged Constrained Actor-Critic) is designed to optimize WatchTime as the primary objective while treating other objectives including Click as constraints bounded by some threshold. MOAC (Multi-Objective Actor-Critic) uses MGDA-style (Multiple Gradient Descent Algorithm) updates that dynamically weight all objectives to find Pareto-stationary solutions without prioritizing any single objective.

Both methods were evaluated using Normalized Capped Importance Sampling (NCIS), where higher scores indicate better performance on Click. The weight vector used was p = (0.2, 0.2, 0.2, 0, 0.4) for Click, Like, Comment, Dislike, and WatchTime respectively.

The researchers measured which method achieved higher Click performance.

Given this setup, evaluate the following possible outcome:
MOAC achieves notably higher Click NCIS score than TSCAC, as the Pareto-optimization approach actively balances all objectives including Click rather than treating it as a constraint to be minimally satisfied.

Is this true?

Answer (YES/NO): NO